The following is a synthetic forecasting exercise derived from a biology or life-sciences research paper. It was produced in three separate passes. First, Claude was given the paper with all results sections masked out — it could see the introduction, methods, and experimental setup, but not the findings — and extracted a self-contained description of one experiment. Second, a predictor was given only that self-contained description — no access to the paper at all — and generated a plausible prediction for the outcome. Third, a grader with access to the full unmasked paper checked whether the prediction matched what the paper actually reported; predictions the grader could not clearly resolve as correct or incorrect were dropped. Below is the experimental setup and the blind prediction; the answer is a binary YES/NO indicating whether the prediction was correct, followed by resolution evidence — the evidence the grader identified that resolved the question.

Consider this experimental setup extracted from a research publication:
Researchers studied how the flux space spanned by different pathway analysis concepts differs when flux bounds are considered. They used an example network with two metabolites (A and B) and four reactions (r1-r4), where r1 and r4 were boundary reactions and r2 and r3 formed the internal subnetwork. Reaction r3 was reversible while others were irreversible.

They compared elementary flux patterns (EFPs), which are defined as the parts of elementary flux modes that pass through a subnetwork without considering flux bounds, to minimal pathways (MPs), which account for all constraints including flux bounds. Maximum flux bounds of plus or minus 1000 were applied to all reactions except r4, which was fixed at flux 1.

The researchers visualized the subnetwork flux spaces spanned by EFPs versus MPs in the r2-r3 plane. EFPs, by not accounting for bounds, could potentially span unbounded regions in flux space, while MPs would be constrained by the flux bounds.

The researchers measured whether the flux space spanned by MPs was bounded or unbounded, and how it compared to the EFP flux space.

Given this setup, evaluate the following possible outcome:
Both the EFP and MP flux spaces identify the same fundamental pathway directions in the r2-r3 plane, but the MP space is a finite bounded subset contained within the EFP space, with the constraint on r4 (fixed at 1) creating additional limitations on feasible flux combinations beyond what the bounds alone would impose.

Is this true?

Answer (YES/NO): NO